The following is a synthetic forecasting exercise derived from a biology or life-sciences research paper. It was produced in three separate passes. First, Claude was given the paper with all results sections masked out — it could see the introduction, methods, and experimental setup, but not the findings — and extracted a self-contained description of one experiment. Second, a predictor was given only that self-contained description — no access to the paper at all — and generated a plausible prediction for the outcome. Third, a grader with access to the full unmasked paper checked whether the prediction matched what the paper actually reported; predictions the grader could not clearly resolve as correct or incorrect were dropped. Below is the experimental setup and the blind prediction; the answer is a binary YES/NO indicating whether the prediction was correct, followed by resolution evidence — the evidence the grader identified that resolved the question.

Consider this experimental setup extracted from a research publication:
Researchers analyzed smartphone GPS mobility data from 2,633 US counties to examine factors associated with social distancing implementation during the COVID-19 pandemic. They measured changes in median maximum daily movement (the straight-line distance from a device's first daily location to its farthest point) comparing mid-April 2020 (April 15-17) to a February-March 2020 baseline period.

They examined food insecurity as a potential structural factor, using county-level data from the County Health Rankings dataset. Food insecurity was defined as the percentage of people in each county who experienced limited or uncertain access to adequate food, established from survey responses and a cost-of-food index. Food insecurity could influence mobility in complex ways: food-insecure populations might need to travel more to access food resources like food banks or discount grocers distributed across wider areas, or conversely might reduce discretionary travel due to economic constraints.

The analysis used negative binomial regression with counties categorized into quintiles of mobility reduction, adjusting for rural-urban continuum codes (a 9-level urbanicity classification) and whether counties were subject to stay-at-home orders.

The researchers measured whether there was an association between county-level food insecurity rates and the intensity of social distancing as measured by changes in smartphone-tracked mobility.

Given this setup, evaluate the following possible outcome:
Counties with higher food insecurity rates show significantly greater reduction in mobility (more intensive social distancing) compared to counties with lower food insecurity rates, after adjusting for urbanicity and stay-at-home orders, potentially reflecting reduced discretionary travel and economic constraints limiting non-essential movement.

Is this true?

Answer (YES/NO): NO